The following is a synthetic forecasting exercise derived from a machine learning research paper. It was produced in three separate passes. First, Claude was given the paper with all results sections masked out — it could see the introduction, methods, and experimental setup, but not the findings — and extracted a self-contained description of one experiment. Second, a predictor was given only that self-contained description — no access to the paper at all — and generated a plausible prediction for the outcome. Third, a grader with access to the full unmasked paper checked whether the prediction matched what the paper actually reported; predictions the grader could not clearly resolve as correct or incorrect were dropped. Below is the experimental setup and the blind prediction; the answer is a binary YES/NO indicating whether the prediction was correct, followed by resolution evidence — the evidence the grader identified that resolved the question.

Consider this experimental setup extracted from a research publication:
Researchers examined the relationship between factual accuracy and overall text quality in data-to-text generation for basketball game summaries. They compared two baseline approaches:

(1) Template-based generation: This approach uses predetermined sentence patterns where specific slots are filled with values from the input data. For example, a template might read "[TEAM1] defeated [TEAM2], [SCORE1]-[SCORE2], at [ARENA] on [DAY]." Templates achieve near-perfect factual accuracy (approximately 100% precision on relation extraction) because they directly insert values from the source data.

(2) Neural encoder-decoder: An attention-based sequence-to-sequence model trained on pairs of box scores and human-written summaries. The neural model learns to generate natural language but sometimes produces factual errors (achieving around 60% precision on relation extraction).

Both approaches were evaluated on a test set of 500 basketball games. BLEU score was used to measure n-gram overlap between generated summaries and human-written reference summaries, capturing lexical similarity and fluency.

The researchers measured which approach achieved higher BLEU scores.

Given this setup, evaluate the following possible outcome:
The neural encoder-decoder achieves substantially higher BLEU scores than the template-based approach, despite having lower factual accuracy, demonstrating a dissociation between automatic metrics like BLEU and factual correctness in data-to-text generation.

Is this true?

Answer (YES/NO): YES